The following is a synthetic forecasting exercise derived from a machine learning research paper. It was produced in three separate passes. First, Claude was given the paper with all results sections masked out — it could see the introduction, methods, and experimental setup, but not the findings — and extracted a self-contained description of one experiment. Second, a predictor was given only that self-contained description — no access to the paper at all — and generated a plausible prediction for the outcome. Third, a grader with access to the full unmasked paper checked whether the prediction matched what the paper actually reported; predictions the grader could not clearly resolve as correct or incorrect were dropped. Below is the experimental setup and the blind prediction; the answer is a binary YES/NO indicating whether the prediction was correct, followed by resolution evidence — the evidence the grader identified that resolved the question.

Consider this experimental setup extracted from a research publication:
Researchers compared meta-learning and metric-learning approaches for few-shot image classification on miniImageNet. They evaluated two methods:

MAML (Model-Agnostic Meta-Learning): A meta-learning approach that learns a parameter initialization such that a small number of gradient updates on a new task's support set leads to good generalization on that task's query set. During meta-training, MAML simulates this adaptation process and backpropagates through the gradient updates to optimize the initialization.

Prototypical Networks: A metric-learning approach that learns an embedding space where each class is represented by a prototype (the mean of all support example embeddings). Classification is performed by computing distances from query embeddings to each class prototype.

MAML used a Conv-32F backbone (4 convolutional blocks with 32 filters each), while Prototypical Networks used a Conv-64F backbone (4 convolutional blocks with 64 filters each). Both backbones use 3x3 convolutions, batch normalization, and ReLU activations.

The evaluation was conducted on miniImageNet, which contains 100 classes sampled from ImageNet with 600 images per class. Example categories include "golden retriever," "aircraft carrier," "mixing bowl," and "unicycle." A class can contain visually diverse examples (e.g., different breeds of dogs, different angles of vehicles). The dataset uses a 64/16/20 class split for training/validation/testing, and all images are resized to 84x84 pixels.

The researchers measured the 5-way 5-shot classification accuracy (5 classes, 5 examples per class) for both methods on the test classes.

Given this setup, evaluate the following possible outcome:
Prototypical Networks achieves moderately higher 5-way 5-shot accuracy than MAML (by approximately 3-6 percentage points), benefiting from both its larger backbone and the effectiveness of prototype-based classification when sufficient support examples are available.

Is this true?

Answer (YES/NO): YES